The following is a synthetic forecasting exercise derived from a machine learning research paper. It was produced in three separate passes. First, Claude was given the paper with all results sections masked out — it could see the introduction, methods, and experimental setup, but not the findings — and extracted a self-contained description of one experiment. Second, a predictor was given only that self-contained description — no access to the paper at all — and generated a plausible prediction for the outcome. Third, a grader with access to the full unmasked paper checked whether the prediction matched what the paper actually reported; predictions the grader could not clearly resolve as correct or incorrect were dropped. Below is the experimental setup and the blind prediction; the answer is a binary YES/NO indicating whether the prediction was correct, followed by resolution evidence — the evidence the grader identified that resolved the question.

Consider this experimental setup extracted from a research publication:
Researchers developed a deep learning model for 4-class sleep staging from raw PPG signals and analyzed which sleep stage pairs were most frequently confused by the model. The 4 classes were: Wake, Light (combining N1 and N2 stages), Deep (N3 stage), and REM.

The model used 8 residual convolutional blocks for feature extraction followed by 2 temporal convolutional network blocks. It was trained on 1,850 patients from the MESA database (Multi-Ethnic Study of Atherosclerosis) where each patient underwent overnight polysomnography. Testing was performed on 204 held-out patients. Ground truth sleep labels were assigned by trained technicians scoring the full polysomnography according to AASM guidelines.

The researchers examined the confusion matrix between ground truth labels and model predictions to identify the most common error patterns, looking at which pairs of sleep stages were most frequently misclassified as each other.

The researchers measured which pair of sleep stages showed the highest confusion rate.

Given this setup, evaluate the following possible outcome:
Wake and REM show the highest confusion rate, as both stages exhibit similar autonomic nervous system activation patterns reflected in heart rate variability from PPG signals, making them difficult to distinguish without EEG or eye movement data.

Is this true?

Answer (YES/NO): NO